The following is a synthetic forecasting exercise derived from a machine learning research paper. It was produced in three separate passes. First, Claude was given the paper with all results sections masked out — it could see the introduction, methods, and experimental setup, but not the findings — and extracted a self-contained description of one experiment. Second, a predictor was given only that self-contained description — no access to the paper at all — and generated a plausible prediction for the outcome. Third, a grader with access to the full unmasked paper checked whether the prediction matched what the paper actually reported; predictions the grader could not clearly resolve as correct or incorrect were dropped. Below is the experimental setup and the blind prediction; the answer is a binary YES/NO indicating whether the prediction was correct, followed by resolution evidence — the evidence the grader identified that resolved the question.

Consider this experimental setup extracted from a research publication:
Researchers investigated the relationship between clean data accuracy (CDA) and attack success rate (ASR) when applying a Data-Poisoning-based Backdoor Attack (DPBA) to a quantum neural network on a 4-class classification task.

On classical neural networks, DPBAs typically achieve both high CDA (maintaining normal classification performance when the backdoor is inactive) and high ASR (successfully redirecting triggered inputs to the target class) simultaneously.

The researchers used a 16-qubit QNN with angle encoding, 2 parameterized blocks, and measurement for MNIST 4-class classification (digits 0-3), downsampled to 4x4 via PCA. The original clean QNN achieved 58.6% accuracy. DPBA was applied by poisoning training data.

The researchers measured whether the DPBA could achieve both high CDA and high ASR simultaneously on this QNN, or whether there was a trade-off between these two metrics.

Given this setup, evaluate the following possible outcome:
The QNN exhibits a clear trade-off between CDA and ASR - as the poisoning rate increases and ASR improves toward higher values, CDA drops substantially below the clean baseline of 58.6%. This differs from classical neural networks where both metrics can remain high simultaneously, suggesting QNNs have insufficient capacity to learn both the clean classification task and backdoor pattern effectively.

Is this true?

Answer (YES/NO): YES